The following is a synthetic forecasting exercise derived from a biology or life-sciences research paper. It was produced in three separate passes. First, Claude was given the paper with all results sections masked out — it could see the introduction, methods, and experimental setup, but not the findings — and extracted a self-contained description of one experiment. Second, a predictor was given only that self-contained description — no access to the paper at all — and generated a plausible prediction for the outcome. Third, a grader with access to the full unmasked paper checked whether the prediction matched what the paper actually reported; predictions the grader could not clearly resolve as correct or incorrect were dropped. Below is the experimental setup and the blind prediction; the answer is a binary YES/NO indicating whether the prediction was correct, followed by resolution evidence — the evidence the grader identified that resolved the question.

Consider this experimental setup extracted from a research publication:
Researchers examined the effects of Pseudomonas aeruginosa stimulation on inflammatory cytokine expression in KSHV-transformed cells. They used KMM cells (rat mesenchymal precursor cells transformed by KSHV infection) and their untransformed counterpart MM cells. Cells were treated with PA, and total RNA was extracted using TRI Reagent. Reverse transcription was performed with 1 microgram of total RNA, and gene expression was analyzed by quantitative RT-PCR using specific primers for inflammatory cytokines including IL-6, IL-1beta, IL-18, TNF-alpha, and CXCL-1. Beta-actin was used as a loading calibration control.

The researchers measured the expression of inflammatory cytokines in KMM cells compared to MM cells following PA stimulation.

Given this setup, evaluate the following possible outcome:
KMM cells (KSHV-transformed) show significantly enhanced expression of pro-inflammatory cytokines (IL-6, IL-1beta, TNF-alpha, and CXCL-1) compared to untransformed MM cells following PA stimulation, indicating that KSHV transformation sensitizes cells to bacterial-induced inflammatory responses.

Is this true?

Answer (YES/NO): YES